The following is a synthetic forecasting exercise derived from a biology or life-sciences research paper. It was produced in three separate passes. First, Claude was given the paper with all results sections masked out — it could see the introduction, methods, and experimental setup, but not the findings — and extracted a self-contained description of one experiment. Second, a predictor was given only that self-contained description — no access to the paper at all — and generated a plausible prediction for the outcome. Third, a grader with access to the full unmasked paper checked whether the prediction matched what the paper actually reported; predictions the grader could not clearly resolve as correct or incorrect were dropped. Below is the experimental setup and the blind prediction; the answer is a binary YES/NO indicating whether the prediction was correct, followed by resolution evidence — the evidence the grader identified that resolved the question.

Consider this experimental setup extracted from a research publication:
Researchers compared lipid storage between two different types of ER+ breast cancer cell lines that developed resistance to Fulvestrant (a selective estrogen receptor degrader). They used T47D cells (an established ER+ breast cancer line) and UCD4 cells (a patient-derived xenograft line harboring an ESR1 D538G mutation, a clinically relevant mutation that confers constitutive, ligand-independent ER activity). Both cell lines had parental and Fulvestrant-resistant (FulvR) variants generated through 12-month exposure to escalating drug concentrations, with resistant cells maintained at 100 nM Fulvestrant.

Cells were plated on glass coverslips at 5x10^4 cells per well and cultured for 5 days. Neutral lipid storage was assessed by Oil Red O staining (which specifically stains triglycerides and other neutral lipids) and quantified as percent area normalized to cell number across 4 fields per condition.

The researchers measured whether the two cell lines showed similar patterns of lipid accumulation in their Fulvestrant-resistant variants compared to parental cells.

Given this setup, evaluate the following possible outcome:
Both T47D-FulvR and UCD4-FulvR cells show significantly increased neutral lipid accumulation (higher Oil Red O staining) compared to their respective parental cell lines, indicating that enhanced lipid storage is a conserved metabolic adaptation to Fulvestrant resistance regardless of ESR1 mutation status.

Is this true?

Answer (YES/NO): YES